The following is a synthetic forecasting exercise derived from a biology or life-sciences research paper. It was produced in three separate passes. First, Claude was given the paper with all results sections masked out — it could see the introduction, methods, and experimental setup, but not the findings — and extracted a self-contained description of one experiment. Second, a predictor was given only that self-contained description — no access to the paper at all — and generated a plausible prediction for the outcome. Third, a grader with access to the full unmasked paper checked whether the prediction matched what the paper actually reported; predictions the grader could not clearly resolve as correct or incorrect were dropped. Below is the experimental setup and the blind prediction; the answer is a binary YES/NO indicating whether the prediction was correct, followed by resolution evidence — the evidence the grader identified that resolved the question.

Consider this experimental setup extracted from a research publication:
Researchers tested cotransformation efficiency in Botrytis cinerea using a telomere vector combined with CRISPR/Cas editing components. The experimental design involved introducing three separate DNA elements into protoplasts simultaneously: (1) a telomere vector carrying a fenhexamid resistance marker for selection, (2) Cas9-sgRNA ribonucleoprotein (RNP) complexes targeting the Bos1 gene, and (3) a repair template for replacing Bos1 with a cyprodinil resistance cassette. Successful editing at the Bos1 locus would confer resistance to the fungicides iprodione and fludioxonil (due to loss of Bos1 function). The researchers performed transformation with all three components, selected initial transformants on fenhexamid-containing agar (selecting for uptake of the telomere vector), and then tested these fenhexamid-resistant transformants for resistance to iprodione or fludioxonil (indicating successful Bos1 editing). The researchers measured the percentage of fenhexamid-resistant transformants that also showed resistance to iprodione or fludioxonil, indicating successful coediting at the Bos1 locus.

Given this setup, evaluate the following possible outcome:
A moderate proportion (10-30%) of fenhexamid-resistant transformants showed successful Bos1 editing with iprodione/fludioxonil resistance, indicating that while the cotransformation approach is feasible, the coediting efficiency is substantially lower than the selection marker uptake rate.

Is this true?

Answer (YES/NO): NO